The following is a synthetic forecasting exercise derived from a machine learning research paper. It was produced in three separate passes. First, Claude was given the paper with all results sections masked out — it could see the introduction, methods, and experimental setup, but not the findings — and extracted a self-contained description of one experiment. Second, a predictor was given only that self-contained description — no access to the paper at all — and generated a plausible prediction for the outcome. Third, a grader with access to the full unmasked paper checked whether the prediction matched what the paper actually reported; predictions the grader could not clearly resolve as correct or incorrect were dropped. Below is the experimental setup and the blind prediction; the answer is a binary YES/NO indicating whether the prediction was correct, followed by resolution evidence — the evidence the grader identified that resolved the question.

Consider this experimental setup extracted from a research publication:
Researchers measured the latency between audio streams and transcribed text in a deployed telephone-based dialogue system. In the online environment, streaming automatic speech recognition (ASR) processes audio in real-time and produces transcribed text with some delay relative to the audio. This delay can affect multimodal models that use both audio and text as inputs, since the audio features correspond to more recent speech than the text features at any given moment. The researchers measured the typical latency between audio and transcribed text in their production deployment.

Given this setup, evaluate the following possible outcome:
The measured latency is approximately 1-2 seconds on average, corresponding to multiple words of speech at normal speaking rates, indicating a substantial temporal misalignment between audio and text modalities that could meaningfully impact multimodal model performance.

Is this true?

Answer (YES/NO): NO